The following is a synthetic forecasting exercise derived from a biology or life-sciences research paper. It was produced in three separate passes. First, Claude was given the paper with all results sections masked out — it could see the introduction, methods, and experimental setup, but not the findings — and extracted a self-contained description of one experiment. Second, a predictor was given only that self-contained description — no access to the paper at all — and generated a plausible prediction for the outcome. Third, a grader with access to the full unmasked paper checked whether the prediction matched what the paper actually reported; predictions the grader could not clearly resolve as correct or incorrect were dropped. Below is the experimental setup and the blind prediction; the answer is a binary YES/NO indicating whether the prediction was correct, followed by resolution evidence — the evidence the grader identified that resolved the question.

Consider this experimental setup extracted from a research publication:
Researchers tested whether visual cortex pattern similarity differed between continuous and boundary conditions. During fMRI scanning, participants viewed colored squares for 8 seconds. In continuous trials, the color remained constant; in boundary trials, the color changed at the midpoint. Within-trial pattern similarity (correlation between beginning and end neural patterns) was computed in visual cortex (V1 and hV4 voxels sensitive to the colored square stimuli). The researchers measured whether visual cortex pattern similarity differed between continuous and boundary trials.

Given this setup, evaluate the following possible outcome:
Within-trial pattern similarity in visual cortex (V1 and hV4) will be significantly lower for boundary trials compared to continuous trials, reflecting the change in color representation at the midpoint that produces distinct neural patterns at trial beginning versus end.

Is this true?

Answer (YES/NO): NO